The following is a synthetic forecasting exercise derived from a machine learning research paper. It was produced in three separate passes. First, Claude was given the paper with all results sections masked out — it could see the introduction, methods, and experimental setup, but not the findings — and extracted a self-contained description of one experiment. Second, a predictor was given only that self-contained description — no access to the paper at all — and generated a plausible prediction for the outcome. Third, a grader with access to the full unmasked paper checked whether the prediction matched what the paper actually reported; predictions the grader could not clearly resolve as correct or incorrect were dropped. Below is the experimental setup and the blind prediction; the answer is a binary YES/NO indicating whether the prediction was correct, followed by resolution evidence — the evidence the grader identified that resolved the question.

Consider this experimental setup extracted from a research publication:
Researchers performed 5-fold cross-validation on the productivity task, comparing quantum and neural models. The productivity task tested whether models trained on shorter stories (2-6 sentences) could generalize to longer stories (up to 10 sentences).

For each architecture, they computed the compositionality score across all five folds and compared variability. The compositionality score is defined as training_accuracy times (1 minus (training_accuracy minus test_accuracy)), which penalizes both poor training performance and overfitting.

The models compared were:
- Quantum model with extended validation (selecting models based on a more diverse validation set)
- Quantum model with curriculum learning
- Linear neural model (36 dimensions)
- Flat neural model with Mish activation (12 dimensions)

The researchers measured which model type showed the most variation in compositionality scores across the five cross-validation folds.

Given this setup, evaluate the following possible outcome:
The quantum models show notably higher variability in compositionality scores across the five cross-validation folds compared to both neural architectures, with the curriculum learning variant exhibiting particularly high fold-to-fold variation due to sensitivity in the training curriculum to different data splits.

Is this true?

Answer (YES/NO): NO